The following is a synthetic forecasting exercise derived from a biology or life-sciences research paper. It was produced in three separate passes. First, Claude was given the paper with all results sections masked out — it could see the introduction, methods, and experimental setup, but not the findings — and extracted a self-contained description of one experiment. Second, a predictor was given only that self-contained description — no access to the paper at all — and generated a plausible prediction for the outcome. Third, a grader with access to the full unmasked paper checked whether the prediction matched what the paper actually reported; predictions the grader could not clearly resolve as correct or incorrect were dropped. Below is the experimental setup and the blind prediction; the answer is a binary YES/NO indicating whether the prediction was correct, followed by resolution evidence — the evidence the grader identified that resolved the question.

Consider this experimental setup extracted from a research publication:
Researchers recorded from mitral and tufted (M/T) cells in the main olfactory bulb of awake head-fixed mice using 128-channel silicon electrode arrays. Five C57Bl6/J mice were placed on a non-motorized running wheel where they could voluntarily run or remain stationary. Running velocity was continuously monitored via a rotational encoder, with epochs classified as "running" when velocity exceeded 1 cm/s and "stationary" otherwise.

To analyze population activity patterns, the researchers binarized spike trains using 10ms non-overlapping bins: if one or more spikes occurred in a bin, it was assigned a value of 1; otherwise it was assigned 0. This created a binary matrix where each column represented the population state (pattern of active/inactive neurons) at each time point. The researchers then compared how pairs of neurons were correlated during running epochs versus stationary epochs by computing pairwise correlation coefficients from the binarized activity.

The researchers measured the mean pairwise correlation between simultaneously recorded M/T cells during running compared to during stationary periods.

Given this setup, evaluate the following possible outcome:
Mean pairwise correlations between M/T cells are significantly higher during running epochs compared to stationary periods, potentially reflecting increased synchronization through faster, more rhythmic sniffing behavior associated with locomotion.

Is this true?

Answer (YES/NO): NO